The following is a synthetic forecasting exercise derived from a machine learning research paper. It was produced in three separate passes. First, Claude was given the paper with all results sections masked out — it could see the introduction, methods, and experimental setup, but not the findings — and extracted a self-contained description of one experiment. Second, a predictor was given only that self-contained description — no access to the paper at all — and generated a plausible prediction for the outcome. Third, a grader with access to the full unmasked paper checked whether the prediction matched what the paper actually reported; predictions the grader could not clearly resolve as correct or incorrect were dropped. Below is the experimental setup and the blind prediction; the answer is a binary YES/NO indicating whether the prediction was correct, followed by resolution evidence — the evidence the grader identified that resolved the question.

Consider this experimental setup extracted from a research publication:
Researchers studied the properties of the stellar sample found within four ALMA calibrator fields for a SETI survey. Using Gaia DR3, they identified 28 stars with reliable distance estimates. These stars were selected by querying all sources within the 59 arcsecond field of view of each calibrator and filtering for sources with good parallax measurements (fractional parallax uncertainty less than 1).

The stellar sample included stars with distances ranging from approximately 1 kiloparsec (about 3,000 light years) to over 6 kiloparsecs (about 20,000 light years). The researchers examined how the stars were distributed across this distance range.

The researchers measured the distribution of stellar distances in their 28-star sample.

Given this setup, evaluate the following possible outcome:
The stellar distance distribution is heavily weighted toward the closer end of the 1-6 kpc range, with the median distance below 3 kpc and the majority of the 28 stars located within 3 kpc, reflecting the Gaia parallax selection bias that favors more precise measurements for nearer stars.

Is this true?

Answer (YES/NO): NO